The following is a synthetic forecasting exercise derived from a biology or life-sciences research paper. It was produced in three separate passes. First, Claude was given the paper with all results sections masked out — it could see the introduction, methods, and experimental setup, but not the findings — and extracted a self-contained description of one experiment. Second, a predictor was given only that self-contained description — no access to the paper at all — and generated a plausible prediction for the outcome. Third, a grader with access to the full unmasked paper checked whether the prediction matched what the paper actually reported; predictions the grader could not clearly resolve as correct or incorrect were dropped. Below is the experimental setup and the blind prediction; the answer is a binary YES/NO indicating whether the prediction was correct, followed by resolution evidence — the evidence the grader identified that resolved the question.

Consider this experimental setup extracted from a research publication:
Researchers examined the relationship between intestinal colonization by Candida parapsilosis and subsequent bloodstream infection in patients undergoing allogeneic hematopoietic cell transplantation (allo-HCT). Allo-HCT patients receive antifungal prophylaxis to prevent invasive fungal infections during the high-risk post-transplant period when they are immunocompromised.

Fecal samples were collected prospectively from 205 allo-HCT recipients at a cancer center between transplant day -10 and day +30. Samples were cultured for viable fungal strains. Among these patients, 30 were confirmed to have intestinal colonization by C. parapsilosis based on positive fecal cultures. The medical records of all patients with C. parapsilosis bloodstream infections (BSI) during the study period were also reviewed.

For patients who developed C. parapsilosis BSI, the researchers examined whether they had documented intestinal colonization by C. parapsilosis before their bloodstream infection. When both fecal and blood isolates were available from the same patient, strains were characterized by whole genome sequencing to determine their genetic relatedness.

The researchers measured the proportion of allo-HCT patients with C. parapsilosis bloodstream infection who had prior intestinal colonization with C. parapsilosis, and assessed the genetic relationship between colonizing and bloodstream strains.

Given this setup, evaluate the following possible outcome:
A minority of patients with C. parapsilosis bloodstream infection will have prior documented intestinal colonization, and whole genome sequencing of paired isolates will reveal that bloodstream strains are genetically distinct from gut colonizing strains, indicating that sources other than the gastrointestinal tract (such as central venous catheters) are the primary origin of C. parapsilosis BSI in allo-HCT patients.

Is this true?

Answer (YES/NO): NO